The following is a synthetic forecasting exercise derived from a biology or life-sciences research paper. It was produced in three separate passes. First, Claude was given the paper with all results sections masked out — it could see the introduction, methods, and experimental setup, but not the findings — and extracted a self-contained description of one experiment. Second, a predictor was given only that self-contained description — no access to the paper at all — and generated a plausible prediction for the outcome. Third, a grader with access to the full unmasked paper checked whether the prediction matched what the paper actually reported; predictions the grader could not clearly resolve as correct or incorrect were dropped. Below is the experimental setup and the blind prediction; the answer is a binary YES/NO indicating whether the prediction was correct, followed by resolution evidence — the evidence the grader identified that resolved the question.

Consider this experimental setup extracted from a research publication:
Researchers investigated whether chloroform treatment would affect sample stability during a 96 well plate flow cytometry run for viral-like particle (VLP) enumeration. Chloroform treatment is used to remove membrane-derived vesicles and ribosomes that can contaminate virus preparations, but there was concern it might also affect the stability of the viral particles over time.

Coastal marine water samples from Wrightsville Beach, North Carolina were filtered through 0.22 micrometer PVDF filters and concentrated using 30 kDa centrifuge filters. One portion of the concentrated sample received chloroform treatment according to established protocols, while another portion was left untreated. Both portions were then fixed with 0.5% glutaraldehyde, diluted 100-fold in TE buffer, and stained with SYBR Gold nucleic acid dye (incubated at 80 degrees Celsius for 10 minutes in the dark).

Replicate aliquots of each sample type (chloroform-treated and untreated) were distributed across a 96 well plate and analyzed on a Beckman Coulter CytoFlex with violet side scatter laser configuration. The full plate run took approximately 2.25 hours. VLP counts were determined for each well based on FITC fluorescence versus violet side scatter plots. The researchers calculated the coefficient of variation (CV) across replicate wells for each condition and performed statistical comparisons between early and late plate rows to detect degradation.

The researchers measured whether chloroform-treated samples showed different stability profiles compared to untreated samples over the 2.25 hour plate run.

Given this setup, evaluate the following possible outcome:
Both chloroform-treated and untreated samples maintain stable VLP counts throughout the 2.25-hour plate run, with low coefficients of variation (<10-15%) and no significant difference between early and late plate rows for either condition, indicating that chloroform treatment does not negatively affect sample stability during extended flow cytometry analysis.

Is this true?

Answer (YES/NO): NO